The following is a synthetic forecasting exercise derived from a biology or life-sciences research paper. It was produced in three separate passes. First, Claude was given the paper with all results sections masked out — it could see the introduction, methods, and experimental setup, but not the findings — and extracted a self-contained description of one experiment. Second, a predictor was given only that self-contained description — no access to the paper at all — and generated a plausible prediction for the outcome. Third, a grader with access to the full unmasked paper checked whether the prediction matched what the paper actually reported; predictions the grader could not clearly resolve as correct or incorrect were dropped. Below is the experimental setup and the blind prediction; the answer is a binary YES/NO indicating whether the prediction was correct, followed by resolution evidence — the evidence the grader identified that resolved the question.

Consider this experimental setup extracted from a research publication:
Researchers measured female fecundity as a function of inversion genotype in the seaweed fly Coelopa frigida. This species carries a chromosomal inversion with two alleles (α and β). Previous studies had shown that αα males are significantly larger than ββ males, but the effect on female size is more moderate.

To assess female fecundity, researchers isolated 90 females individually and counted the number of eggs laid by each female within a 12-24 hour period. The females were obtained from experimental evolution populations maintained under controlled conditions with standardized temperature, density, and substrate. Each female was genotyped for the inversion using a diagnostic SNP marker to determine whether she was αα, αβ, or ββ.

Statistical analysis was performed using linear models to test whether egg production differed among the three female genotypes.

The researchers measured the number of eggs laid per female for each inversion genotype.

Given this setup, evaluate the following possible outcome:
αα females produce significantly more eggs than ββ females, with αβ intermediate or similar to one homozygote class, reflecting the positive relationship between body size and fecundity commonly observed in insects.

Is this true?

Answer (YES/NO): YES